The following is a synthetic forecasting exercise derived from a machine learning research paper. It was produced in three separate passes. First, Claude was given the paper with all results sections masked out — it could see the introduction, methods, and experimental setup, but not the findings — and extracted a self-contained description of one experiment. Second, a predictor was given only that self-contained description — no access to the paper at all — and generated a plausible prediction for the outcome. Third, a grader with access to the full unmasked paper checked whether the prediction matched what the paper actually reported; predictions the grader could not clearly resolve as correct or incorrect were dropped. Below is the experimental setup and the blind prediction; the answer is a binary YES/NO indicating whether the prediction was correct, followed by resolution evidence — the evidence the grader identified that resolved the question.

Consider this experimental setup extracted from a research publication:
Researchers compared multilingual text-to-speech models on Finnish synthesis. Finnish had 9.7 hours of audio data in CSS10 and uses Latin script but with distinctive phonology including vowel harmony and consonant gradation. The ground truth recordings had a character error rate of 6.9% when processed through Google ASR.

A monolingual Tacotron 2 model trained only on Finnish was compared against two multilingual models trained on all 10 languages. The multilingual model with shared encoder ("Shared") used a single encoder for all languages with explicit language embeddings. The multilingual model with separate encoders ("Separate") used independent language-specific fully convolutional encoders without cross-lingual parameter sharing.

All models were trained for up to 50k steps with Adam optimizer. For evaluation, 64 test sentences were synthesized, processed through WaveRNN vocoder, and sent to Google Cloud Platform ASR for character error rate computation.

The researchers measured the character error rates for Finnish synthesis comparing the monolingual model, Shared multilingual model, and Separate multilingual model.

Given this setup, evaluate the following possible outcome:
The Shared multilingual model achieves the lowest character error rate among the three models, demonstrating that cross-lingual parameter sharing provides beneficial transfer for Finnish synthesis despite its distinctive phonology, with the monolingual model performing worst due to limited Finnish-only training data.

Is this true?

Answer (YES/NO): YES